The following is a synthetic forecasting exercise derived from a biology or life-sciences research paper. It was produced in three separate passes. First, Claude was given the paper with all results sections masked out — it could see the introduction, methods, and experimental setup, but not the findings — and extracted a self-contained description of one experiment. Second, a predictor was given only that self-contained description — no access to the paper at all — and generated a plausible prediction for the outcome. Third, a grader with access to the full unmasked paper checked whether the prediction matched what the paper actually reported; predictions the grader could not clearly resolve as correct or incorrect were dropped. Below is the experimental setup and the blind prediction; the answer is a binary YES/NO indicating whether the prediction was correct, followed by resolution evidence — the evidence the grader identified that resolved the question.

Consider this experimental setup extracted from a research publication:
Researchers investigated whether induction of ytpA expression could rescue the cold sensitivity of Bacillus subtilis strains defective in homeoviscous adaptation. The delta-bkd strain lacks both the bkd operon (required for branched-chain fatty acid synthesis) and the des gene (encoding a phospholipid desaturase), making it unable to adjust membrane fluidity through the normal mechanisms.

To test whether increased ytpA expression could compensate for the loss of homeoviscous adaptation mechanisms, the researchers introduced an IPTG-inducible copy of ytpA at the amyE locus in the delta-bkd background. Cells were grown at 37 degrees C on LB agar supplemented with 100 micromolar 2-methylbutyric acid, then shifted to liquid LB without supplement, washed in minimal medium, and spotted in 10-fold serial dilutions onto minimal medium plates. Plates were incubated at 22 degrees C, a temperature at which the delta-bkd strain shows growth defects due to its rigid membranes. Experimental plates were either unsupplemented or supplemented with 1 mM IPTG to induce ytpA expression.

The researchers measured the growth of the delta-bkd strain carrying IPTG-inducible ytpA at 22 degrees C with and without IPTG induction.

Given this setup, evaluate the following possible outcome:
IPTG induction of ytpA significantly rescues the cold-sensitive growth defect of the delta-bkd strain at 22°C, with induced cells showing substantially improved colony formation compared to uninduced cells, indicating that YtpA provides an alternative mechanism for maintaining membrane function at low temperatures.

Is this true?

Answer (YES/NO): NO